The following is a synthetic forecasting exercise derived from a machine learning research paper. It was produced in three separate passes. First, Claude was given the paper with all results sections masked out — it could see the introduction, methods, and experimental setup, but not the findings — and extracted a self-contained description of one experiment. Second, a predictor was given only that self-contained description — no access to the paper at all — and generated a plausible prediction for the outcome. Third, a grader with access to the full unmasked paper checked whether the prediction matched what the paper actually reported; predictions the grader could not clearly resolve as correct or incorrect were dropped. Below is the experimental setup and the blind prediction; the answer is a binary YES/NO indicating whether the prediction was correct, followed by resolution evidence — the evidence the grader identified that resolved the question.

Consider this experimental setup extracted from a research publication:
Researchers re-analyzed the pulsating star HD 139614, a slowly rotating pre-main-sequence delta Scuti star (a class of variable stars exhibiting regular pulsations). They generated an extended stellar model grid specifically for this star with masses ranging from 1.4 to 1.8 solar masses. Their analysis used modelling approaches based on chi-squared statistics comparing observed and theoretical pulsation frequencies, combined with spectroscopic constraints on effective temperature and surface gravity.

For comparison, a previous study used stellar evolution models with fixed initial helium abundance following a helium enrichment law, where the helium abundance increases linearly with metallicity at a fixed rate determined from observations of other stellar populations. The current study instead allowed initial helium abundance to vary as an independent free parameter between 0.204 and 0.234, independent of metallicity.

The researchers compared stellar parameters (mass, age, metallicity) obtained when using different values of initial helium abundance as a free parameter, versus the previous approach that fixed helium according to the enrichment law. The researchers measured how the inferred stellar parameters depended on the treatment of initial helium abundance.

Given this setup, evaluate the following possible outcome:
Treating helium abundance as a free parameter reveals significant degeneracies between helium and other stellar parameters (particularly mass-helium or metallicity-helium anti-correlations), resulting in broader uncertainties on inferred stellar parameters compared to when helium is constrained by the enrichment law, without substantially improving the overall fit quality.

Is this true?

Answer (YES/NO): YES